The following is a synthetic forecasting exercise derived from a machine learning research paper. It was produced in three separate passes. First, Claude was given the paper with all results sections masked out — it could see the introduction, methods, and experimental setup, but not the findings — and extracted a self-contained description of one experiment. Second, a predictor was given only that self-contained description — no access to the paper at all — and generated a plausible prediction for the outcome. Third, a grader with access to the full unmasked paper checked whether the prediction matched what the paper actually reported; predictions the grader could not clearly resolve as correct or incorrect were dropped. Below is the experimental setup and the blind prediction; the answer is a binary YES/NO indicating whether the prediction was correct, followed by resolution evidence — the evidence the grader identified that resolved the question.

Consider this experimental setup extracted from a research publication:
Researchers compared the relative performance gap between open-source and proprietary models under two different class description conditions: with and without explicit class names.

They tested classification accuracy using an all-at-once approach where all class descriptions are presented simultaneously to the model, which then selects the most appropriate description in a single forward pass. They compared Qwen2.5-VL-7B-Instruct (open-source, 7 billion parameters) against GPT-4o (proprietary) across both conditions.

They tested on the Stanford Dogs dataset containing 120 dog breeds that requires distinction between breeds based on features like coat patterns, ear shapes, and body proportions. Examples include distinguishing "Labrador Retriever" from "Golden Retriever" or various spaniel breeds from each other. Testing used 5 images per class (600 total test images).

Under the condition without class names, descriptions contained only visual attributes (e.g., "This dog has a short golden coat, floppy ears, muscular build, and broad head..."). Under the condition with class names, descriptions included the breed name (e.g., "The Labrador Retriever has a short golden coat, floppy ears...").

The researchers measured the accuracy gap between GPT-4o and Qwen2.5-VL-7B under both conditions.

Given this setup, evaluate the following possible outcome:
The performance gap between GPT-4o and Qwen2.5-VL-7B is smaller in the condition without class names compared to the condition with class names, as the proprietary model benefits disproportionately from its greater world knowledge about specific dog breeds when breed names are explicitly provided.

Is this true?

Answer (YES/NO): YES